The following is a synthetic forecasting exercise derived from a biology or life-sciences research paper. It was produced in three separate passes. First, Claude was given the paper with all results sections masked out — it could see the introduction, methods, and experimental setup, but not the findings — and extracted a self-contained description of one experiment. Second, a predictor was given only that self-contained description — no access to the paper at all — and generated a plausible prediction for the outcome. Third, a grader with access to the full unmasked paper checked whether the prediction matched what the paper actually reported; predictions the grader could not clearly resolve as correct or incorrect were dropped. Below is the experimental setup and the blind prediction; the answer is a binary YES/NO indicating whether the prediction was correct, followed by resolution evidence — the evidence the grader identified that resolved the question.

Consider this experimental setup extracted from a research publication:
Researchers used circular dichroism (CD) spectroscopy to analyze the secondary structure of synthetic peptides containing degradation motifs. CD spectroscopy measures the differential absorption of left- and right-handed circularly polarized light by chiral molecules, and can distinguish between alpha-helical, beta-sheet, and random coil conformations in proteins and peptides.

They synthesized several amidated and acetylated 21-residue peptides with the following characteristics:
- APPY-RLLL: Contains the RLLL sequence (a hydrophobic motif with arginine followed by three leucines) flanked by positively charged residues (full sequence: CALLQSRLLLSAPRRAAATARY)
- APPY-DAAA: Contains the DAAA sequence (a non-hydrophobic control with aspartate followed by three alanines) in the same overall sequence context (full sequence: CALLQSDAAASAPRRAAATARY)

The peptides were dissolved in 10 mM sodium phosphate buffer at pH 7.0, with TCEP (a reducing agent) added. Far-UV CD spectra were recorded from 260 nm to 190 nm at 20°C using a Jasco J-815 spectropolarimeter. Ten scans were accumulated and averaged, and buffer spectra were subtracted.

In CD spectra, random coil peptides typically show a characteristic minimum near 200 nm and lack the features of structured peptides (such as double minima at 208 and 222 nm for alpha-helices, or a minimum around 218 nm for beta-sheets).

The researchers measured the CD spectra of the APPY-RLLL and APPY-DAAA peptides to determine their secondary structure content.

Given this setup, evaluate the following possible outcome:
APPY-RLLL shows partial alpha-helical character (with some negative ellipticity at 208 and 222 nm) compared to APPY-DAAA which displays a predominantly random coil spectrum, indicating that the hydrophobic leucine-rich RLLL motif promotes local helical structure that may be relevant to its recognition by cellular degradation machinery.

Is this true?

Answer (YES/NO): NO